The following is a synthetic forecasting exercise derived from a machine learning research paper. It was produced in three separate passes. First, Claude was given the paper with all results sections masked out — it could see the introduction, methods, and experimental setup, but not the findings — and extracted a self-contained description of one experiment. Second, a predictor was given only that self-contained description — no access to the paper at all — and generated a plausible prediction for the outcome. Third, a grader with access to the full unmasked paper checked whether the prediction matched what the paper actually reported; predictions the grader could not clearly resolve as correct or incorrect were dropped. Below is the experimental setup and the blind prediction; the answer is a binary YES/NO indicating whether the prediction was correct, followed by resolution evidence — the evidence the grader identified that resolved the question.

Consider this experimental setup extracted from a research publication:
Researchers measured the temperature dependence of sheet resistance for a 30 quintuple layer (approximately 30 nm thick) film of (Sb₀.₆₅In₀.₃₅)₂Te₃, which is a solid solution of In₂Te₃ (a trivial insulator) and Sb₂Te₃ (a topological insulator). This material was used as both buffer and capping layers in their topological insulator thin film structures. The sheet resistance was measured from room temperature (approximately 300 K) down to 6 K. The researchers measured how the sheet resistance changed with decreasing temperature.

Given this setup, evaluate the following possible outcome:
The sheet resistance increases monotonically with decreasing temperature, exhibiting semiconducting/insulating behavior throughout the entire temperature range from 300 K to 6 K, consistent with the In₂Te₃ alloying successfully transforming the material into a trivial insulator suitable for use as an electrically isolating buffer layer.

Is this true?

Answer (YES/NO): YES